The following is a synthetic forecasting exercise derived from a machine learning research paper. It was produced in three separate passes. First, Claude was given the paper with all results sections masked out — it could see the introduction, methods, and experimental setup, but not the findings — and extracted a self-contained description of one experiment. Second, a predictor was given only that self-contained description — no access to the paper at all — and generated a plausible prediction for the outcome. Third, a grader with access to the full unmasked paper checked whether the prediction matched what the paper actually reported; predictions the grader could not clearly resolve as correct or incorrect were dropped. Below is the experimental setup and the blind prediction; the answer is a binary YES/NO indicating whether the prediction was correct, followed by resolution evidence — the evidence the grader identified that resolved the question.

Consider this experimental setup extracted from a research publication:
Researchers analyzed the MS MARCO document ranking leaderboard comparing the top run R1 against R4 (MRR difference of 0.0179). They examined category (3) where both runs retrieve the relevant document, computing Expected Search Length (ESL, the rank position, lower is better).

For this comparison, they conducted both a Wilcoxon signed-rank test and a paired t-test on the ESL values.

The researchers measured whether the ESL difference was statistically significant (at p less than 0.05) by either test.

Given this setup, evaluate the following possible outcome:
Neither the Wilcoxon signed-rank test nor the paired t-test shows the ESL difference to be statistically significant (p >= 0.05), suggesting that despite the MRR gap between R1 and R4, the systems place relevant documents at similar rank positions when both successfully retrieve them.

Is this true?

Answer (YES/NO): NO